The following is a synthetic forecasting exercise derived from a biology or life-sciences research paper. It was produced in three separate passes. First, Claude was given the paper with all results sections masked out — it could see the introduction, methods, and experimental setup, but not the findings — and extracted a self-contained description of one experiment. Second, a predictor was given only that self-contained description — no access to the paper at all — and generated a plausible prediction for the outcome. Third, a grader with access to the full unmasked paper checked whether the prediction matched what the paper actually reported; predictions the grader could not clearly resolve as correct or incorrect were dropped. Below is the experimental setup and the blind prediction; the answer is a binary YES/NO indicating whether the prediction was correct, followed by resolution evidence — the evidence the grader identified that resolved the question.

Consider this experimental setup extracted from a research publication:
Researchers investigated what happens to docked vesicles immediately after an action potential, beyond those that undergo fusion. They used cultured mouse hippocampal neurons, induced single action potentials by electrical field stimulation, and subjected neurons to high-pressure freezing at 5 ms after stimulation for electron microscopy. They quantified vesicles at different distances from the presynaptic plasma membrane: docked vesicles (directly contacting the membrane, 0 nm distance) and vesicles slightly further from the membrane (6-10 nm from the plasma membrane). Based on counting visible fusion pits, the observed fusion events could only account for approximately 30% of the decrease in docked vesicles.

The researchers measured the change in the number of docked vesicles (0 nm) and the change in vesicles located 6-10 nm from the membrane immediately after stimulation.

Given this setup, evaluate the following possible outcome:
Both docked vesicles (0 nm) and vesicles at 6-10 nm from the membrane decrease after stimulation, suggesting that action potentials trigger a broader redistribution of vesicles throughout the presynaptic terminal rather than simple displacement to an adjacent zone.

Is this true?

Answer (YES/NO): NO